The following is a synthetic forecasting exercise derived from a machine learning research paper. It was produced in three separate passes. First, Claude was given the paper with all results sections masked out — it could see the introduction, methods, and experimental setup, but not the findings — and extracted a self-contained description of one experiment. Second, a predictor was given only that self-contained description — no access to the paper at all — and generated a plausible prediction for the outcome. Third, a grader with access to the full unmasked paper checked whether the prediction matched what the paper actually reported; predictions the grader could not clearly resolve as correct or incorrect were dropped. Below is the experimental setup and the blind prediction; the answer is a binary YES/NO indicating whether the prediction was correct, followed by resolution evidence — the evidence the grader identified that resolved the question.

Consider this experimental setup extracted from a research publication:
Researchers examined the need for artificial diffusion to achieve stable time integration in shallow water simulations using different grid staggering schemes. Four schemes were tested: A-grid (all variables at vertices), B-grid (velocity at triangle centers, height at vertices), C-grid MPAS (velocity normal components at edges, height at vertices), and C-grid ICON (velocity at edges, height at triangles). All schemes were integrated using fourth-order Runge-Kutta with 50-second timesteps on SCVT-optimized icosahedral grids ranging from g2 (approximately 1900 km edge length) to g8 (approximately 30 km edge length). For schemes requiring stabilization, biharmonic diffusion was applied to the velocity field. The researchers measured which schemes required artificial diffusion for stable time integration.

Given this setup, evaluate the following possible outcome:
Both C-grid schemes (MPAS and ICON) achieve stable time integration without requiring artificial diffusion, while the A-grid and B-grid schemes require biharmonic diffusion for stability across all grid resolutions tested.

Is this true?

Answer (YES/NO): NO